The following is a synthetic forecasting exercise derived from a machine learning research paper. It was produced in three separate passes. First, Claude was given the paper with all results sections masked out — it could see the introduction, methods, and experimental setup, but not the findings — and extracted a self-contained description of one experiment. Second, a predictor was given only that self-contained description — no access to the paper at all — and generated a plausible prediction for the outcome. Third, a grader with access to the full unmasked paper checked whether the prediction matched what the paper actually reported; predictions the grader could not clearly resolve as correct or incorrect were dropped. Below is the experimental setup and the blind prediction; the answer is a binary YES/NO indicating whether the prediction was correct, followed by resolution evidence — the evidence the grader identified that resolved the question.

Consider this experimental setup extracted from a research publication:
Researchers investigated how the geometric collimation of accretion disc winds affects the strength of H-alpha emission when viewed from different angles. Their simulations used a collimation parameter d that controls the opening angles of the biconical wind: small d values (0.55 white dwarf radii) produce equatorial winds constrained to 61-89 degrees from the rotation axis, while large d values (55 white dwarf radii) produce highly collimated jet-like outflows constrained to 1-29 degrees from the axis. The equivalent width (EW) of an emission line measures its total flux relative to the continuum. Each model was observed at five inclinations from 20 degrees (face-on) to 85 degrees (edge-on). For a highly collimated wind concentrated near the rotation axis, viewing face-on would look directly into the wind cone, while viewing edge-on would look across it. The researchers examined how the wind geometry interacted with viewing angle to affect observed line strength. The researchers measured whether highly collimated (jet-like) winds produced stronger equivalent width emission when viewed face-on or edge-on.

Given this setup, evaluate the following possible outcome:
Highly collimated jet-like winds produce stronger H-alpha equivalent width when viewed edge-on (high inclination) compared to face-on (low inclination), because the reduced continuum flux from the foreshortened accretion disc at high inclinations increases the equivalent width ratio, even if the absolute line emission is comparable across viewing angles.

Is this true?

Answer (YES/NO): NO